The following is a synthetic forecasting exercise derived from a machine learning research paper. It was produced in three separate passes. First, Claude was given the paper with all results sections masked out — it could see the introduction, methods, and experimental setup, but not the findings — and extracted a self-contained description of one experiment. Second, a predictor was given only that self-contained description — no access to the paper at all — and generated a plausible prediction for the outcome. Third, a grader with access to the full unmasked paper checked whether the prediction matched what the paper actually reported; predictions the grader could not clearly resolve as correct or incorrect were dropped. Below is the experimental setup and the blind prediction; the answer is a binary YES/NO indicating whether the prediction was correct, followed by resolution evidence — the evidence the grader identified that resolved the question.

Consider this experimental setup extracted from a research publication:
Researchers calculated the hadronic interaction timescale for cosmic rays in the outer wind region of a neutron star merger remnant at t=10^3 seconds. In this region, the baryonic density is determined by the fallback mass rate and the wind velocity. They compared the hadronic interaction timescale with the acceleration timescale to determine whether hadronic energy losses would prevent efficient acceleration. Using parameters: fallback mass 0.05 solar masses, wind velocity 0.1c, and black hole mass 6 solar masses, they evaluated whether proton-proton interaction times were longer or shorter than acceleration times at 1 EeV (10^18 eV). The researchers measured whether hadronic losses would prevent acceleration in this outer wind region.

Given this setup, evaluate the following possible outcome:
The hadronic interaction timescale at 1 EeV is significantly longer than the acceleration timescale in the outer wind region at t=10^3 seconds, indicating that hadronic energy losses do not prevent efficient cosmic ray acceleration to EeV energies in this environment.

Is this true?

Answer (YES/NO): YES